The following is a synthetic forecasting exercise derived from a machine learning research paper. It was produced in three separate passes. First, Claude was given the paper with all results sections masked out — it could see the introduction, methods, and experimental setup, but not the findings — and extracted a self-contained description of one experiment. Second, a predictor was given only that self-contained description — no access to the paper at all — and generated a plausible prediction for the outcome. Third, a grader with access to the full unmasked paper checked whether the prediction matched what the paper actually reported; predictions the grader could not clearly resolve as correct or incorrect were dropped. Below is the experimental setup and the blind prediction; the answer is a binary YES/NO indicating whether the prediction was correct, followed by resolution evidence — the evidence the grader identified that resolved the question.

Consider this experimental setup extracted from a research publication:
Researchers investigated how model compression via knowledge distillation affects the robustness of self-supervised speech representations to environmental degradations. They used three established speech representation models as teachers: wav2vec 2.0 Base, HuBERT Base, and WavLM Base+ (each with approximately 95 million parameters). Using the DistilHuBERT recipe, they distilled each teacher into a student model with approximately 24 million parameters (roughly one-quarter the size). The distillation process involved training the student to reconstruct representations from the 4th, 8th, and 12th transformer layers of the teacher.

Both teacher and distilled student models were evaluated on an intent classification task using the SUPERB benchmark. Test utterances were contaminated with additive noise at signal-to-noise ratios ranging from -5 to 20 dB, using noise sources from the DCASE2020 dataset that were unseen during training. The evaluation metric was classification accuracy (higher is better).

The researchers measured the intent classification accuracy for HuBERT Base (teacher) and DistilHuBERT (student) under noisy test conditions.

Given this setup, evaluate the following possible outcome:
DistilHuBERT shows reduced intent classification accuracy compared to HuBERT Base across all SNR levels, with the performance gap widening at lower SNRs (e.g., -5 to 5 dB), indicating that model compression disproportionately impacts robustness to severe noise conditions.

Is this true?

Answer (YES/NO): YES